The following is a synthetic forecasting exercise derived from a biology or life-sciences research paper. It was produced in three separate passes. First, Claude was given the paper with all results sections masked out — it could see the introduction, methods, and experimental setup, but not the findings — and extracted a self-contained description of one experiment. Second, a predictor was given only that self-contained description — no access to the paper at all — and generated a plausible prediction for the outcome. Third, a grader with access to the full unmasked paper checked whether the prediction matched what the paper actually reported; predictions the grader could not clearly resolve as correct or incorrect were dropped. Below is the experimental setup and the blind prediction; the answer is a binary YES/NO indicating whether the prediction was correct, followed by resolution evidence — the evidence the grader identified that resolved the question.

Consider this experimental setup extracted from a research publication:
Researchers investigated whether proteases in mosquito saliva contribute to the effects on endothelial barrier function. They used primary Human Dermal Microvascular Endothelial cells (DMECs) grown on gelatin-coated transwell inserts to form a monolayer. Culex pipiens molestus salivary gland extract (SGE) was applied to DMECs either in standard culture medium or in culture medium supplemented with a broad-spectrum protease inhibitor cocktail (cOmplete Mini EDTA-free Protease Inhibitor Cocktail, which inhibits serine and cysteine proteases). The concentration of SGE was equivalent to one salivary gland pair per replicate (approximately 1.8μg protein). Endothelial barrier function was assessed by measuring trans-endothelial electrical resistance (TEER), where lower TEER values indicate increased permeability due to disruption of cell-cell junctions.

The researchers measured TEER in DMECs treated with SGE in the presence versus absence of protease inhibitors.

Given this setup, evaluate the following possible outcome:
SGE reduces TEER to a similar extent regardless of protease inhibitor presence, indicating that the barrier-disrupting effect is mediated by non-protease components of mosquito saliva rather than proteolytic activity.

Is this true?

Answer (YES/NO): NO